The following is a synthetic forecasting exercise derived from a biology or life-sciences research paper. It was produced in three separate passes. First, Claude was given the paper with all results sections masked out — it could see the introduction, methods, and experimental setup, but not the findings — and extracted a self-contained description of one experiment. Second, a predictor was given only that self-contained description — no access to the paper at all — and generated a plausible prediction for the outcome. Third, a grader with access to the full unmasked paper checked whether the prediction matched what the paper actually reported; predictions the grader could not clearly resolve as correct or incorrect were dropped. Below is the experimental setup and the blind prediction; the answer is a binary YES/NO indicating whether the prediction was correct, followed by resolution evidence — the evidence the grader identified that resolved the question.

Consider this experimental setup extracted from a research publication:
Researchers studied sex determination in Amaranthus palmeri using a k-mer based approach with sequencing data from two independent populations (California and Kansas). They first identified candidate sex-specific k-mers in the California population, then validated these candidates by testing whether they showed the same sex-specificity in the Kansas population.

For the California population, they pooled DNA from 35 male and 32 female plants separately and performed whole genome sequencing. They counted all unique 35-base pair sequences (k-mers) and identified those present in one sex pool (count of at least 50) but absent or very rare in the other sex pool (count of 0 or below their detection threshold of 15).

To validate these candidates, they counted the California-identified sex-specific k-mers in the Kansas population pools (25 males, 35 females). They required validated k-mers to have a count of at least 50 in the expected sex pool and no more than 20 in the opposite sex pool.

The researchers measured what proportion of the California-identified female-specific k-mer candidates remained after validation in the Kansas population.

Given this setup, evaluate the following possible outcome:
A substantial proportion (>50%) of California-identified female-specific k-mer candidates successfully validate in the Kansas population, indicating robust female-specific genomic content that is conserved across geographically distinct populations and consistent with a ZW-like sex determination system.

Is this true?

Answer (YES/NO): NO